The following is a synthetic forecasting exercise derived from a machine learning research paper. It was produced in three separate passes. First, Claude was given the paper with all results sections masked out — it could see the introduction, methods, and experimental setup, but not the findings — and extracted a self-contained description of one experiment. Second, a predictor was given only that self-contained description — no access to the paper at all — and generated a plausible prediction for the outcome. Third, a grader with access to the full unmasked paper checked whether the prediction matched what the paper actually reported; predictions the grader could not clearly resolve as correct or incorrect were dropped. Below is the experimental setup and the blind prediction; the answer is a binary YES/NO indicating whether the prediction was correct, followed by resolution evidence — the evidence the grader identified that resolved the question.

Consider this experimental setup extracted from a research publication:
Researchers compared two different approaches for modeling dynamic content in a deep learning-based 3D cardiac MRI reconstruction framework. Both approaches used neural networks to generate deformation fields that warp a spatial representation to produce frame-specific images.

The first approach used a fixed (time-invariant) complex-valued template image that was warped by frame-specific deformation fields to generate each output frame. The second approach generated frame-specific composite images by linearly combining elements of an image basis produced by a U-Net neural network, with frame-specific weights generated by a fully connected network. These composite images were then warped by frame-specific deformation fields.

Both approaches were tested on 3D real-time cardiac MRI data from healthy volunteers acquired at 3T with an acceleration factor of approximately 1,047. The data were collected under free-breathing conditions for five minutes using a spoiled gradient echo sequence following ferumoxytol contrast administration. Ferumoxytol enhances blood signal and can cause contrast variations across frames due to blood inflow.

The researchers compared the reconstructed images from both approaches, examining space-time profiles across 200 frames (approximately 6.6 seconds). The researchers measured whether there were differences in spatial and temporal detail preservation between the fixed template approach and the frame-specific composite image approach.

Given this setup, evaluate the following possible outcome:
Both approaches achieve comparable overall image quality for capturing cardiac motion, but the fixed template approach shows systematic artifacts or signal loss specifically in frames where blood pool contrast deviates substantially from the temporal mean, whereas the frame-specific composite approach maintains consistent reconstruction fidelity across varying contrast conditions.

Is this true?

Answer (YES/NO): NO